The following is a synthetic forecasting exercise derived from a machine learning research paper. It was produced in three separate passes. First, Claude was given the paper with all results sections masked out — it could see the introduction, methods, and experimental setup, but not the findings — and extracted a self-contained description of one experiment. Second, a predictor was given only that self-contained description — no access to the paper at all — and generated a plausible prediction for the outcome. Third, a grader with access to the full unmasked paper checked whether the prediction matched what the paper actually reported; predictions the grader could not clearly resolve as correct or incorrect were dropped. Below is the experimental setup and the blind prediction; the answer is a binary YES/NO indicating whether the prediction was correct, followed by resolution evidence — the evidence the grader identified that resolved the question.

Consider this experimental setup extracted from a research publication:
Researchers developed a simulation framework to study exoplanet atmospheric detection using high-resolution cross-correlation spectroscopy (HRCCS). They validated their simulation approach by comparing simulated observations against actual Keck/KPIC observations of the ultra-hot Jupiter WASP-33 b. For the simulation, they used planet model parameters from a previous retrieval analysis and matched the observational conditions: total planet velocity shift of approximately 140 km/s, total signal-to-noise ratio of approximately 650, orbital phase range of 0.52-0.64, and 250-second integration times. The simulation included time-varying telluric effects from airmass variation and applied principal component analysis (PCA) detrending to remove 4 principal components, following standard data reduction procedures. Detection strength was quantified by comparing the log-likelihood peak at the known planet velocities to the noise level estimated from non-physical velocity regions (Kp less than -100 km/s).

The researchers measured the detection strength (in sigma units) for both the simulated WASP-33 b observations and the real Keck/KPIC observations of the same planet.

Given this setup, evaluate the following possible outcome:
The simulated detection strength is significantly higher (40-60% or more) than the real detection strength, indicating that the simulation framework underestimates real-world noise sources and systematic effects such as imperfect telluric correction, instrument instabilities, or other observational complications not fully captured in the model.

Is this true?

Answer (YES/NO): NO